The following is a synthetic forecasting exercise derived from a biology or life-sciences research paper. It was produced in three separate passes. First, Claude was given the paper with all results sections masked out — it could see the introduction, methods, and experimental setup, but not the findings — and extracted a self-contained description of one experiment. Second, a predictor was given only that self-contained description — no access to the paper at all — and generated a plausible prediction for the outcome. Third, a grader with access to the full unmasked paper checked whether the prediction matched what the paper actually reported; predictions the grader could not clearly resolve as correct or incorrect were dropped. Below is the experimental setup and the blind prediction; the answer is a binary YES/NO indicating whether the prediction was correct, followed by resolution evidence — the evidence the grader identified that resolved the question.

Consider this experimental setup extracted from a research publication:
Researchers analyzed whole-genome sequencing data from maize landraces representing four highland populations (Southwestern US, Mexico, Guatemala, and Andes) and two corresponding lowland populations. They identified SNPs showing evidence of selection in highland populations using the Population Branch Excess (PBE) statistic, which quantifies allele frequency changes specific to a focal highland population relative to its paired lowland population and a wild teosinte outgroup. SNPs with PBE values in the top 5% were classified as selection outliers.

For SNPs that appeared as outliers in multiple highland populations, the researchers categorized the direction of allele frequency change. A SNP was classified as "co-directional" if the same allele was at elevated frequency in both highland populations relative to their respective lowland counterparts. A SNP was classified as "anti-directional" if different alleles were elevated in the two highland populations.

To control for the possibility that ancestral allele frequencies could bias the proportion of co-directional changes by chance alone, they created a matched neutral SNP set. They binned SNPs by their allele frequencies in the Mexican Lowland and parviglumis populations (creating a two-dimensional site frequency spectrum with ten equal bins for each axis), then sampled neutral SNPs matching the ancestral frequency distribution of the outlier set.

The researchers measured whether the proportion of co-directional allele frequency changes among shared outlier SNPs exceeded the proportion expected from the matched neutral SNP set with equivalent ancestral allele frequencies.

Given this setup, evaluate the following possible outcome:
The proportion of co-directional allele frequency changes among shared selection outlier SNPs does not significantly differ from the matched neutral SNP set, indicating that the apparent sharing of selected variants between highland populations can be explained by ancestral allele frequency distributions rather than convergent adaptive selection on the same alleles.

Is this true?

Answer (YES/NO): NO